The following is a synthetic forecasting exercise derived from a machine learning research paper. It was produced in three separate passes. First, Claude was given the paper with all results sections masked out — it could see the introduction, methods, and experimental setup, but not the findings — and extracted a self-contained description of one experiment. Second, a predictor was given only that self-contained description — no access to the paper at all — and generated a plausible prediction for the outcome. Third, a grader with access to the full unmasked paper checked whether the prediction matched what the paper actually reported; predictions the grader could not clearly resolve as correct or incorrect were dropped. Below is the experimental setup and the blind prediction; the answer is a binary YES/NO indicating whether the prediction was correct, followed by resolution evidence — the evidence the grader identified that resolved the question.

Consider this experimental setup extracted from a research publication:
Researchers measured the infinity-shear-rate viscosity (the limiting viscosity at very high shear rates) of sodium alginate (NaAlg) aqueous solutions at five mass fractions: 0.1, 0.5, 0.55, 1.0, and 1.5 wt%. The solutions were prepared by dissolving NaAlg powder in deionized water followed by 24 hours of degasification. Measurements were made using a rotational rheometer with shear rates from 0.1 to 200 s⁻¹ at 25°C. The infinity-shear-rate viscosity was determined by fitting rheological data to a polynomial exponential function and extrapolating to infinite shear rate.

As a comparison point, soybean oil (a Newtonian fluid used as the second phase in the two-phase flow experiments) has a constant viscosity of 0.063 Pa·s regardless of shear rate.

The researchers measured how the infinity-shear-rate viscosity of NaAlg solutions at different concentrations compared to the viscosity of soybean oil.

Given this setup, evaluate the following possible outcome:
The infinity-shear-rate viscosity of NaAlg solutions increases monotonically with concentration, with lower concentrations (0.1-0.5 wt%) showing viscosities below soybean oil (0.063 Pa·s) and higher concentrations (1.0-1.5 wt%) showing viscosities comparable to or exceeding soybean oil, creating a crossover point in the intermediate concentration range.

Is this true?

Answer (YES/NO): YES